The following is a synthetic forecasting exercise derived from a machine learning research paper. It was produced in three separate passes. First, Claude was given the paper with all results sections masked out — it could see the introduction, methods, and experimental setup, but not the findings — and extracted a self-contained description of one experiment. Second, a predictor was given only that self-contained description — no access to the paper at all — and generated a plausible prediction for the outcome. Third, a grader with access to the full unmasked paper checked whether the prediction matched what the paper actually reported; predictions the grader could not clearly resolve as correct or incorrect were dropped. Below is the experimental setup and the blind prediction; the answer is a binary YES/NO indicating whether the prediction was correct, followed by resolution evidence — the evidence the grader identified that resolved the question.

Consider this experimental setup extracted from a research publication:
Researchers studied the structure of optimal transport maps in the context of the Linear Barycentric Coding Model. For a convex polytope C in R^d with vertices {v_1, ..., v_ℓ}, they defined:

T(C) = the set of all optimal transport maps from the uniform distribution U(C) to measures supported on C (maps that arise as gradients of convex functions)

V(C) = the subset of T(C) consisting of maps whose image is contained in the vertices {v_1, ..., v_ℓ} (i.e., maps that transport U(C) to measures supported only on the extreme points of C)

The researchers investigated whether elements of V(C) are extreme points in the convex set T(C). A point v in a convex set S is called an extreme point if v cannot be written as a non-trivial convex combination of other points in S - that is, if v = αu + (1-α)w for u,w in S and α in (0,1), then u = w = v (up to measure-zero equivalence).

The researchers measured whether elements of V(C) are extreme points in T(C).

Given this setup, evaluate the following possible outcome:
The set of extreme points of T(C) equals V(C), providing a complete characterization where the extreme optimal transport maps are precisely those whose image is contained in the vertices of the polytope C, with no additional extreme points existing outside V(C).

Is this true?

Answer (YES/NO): NO